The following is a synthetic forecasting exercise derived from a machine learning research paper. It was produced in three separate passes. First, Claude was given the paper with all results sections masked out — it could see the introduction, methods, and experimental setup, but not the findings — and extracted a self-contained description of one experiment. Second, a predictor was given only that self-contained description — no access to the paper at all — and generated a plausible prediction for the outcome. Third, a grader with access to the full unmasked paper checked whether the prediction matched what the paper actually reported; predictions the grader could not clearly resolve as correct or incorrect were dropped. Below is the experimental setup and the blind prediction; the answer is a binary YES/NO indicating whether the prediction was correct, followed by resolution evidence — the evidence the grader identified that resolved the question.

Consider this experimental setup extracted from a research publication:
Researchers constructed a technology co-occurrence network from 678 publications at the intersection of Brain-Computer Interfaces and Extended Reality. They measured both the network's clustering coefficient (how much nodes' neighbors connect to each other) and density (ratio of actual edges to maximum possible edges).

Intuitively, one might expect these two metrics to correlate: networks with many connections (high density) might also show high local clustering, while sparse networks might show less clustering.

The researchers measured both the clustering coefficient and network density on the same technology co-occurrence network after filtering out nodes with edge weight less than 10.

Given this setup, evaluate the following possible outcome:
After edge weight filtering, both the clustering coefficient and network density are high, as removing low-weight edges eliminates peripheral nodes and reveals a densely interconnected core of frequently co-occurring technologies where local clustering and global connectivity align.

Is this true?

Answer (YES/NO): NO